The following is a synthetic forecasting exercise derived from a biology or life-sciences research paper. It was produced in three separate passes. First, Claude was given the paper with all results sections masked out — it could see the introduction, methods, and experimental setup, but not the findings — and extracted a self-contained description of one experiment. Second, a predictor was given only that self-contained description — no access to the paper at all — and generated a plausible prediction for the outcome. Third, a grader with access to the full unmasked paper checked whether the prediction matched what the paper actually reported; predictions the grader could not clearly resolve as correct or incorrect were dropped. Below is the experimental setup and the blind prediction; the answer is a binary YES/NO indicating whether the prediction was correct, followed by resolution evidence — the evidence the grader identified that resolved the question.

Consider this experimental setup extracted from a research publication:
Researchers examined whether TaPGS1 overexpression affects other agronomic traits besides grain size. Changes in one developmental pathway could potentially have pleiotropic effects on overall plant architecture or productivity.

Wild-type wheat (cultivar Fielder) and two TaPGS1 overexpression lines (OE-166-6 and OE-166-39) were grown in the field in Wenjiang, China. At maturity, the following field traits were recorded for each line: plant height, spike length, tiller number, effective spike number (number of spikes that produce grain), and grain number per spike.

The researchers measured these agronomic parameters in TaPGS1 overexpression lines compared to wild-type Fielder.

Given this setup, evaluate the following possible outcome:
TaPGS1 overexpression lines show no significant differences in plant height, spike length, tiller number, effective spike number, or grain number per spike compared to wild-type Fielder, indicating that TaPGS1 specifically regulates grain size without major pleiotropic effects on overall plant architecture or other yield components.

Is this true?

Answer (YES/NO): NO